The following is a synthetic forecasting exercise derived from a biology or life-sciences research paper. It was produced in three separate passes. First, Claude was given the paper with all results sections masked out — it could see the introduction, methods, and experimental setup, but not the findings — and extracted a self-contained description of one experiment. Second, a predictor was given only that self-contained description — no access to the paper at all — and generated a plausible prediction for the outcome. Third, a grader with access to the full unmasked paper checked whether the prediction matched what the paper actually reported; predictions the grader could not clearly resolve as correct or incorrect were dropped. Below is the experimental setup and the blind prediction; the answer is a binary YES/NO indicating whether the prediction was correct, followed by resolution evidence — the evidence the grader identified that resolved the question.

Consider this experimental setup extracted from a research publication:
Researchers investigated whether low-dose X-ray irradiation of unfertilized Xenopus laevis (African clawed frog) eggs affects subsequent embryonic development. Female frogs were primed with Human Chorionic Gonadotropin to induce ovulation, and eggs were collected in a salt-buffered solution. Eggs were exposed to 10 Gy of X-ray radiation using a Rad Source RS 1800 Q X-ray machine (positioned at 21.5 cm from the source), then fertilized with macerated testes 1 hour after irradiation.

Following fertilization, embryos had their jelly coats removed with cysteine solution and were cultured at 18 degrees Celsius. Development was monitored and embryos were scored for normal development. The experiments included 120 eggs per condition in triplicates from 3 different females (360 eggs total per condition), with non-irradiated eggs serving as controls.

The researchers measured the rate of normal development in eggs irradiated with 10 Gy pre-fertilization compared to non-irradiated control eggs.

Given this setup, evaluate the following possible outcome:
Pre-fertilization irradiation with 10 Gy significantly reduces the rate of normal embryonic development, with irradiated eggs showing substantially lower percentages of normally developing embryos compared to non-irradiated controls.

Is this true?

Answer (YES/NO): YES